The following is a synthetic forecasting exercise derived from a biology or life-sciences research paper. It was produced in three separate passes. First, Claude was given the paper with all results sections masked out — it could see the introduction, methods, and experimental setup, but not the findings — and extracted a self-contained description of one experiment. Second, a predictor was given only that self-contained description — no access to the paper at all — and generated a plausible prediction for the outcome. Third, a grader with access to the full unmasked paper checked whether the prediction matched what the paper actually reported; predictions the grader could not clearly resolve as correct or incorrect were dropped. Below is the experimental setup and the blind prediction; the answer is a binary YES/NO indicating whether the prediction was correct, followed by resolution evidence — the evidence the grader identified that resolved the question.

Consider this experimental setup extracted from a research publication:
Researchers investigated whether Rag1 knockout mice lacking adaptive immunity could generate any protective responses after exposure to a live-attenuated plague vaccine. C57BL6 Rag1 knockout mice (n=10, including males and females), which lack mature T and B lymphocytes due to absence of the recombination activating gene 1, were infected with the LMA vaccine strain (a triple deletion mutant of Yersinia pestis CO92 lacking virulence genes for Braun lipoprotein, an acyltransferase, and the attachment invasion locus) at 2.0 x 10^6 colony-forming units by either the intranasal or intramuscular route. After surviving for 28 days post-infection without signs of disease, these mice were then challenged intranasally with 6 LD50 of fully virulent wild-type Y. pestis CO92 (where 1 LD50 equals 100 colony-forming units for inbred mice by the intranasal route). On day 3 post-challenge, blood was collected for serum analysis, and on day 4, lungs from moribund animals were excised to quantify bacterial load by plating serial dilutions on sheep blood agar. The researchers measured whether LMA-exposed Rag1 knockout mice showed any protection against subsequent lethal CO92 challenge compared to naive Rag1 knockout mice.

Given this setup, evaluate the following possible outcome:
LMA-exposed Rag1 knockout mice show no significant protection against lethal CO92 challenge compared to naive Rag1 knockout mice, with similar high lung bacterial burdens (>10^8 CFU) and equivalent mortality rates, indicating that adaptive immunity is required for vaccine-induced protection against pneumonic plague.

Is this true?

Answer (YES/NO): YES